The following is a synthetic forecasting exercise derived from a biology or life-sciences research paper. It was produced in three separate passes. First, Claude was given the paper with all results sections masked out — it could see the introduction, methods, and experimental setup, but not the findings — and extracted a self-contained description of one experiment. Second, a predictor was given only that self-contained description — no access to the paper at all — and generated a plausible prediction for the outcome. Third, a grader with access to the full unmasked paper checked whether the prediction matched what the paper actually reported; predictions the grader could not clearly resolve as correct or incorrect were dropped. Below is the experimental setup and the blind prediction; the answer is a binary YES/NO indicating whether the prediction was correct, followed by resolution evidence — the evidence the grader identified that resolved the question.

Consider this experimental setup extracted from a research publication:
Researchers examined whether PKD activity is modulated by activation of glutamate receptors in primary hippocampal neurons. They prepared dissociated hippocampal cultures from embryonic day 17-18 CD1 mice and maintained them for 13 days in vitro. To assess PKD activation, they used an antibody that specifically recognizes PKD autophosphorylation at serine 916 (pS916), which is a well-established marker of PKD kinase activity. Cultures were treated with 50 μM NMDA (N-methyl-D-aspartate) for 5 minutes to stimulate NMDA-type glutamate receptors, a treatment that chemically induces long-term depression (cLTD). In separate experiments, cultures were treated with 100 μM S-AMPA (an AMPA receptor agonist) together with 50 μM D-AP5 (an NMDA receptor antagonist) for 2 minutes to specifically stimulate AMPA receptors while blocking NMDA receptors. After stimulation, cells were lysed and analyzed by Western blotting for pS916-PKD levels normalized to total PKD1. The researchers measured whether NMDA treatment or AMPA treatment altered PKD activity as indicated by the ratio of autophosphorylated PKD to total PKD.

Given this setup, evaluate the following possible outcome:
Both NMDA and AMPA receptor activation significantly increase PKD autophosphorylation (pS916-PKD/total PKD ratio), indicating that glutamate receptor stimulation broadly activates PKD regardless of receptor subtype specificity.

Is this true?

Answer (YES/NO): YES